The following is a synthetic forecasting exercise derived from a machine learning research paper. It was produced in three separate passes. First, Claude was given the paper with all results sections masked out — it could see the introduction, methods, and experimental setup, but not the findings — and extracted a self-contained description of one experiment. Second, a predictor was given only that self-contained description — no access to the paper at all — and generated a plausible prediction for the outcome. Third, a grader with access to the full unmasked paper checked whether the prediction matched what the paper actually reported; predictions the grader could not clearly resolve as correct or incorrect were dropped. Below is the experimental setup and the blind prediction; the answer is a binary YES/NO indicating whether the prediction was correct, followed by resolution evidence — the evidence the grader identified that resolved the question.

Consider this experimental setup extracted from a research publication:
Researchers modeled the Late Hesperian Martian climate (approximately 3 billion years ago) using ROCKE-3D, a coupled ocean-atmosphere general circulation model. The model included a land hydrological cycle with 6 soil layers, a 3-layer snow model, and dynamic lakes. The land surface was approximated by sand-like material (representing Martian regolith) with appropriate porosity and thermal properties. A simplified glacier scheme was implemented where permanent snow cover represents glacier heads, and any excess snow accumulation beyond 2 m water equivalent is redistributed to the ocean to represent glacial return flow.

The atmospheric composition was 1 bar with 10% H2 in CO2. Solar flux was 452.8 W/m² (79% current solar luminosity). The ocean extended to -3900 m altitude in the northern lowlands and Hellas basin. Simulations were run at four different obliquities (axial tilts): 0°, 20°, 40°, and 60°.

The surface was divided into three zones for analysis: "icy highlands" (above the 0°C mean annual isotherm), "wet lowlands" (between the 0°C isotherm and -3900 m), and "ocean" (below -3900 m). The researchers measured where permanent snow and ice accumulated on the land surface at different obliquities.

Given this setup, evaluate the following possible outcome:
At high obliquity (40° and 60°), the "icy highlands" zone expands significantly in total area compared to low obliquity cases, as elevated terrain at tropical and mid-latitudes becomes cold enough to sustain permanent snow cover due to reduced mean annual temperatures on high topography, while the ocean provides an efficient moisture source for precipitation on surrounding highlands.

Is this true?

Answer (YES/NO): NO